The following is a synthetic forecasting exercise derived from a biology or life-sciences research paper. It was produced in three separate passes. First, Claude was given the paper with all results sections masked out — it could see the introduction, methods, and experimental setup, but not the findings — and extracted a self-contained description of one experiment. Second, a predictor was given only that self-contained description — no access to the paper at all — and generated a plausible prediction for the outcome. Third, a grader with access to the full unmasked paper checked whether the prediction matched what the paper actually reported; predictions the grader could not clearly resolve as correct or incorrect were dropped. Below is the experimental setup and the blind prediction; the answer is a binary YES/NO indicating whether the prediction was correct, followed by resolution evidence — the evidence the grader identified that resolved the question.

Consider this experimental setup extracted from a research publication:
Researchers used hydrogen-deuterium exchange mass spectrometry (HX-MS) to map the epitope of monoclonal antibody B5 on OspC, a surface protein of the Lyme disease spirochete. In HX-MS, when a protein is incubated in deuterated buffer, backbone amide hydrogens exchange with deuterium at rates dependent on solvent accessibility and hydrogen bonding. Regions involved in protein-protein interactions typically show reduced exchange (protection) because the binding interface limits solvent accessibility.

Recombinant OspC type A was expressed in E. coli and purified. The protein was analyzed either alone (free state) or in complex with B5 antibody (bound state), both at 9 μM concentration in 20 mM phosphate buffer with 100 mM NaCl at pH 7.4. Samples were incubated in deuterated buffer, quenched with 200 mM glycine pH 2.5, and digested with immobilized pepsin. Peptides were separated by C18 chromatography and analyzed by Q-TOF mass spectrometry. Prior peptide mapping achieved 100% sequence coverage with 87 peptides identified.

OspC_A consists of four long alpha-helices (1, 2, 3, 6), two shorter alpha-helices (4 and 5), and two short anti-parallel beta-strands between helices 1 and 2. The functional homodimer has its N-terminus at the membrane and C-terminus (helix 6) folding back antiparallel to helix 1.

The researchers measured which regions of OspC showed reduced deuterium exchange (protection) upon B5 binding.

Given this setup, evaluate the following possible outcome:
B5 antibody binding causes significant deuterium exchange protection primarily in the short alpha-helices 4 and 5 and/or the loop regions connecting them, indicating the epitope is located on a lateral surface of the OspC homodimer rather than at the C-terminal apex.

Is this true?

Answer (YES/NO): NO